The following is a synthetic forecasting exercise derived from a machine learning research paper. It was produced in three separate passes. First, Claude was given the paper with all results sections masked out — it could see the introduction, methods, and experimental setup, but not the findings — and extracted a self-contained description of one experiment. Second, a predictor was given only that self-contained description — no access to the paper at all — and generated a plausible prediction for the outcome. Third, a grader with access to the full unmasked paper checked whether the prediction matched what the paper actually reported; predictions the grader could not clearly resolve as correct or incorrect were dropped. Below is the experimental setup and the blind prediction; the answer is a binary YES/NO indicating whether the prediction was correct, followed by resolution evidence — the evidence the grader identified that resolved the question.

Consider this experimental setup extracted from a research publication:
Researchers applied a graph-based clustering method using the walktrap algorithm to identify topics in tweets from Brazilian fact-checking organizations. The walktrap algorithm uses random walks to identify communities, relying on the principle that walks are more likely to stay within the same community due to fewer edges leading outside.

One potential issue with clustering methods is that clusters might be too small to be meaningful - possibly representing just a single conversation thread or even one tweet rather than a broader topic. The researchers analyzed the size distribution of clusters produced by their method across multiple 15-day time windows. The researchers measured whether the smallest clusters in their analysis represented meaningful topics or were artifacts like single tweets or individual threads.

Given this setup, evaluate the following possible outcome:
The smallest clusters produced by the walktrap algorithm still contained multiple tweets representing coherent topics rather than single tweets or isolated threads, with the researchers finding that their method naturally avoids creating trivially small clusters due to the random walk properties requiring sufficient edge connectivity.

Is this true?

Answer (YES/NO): NO